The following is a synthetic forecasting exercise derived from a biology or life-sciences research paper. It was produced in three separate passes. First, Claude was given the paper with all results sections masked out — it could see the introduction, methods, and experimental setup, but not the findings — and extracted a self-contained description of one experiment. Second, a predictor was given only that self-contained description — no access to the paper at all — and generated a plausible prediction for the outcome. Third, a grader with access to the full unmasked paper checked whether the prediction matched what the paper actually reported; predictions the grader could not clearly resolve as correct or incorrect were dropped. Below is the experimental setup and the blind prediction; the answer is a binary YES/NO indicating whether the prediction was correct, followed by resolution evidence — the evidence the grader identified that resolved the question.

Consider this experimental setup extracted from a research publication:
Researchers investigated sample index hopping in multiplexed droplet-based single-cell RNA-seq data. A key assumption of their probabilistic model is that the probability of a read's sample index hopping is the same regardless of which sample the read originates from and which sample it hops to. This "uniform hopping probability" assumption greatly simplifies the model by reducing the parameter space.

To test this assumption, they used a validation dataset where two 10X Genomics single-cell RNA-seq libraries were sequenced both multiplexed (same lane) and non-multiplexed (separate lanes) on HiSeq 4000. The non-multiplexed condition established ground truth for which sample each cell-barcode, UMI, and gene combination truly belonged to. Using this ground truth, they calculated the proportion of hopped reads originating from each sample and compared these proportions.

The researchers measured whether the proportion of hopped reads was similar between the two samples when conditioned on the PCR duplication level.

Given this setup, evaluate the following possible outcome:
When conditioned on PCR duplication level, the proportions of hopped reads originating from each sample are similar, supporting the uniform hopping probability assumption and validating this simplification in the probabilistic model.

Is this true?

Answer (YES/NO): YES